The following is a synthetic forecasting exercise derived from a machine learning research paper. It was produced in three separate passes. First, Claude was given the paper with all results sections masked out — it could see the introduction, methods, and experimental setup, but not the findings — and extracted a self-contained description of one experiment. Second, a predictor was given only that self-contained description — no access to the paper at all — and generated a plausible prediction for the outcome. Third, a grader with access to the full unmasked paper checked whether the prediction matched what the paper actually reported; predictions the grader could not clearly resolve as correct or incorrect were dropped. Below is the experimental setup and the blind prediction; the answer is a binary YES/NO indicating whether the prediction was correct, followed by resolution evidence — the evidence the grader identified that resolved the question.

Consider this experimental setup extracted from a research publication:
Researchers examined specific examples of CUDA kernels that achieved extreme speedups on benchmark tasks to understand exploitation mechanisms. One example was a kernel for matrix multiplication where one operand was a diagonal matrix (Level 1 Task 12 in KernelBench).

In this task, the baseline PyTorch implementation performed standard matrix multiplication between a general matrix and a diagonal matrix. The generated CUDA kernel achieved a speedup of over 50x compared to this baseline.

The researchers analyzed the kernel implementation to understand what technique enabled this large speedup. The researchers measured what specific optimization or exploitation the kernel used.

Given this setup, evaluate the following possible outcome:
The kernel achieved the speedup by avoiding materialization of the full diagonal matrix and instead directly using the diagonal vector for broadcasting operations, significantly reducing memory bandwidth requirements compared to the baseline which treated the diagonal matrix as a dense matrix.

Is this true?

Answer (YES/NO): NO